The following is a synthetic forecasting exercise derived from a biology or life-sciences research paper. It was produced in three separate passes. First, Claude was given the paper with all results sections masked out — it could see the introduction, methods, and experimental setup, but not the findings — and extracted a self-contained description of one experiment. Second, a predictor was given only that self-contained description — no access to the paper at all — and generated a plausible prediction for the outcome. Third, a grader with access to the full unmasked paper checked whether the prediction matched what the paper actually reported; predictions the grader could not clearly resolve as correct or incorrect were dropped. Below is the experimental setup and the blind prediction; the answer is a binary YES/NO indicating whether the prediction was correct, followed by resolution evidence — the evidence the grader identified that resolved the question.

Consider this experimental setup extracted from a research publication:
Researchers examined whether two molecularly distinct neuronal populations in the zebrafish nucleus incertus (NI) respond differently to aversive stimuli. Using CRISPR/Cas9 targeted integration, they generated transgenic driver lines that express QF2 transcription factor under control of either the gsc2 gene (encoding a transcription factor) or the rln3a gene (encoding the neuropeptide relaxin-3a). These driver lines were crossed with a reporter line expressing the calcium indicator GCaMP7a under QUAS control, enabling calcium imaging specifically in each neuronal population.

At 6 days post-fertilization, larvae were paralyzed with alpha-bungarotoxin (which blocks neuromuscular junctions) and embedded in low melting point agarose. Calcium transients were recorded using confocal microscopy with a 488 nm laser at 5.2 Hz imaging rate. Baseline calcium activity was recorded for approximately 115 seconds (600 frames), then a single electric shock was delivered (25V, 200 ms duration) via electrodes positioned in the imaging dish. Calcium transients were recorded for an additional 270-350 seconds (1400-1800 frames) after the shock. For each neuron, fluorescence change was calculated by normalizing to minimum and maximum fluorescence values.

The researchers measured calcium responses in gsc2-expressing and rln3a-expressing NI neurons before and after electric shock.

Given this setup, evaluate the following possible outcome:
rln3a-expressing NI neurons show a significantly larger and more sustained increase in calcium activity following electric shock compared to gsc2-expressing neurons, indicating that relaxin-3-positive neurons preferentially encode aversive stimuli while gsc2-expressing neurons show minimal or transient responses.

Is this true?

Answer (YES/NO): NO